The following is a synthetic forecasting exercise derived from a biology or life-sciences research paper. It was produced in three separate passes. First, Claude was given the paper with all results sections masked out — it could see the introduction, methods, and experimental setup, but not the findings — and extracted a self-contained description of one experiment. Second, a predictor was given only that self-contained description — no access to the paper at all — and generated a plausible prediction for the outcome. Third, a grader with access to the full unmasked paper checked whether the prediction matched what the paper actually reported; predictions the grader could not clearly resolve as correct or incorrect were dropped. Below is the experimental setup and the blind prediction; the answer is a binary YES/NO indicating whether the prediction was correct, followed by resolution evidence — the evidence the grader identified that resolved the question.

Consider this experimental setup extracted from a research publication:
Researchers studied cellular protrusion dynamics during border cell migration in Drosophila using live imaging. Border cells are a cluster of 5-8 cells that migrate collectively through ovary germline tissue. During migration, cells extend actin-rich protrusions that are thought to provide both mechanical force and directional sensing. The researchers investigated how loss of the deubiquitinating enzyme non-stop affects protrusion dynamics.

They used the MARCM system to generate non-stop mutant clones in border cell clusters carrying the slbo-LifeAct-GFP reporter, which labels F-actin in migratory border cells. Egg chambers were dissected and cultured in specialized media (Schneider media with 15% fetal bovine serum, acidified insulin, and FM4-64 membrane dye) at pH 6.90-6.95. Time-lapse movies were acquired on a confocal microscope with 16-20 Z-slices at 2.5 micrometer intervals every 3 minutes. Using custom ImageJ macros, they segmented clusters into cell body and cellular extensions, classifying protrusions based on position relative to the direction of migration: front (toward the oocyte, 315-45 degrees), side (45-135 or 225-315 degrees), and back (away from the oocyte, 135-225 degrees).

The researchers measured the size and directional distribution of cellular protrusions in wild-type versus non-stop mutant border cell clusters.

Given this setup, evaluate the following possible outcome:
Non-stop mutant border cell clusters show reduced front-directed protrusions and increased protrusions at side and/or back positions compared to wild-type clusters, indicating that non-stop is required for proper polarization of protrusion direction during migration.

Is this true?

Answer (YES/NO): YES